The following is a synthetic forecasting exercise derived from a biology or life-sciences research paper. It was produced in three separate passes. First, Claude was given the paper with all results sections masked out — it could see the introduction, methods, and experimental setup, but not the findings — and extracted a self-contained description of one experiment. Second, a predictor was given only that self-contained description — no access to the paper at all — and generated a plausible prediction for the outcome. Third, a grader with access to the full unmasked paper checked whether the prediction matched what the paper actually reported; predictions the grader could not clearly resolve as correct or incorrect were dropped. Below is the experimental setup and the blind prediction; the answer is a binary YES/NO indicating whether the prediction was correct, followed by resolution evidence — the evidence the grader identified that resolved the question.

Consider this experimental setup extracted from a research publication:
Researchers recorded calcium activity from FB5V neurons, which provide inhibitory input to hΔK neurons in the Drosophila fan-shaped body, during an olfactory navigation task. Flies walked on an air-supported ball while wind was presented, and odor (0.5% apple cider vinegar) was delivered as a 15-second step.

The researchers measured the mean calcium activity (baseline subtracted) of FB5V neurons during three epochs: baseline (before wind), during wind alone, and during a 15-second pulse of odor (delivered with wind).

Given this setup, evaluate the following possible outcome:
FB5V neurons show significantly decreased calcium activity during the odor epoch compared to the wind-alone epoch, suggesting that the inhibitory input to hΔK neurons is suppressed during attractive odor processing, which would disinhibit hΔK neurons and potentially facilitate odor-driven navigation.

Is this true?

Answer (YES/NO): YES